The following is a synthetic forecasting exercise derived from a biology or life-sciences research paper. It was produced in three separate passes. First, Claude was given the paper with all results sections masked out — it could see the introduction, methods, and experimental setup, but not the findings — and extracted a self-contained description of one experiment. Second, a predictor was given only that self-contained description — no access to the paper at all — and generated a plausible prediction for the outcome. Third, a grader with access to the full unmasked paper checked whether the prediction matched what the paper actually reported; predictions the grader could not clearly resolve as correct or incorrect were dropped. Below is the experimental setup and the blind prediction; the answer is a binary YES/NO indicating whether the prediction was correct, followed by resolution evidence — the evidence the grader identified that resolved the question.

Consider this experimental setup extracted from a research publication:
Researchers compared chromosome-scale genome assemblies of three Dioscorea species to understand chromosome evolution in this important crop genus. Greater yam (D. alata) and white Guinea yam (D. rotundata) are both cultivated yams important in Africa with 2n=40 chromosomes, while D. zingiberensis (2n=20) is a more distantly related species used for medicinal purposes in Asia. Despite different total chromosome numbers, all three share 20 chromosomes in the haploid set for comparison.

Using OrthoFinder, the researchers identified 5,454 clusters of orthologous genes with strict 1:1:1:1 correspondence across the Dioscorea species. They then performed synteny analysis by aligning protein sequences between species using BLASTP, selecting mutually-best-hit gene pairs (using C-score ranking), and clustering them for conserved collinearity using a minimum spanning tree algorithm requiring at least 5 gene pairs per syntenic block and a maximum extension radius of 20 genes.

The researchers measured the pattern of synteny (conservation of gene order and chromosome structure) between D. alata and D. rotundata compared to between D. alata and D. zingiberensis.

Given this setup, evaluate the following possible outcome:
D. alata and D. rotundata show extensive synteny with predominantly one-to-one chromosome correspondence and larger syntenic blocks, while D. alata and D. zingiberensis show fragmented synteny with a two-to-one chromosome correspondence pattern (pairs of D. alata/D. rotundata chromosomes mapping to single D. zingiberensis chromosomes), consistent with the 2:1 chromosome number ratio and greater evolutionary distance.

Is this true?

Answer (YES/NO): YES